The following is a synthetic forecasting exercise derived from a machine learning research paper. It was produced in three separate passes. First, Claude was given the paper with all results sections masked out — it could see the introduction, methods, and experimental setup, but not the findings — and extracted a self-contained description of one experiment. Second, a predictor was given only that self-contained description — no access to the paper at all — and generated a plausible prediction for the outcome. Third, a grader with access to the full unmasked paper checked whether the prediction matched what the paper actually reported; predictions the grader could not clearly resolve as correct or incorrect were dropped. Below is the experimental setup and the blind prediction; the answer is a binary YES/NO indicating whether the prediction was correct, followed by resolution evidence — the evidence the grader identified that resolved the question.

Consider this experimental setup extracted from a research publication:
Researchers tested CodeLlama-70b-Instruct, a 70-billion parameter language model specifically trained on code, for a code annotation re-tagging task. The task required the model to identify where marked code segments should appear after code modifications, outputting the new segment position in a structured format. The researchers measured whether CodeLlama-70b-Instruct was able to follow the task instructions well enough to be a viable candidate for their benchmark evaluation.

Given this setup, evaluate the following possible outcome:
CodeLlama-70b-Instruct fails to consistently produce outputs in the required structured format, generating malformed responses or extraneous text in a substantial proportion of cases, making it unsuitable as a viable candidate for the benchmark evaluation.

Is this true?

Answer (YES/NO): YES